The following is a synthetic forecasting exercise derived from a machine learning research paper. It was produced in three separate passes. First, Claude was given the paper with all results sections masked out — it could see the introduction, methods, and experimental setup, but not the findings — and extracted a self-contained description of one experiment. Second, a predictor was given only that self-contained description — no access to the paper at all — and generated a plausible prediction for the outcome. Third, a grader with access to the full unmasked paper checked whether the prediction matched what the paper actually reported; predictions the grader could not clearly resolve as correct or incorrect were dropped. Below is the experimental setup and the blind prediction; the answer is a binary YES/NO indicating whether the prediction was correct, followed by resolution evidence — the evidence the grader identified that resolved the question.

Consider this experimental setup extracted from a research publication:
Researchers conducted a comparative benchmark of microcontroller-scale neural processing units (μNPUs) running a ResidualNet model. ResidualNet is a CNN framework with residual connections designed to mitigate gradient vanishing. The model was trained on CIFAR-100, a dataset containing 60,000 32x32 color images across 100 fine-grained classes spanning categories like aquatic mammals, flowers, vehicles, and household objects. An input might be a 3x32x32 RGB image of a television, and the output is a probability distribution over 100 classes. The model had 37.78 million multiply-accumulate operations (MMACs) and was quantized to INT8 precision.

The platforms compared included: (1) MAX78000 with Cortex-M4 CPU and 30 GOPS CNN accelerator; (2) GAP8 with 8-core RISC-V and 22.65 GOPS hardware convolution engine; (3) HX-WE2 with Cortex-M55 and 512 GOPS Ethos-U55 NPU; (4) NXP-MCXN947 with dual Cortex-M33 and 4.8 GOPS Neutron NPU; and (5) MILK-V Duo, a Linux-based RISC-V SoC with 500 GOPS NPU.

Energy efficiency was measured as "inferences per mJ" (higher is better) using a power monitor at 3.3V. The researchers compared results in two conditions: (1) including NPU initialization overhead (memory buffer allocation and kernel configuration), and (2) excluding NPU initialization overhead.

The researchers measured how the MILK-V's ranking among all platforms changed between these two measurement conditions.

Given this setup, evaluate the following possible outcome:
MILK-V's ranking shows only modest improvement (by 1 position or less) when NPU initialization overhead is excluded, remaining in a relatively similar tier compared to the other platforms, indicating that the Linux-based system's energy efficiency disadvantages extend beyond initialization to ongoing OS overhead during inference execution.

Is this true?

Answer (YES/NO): NO